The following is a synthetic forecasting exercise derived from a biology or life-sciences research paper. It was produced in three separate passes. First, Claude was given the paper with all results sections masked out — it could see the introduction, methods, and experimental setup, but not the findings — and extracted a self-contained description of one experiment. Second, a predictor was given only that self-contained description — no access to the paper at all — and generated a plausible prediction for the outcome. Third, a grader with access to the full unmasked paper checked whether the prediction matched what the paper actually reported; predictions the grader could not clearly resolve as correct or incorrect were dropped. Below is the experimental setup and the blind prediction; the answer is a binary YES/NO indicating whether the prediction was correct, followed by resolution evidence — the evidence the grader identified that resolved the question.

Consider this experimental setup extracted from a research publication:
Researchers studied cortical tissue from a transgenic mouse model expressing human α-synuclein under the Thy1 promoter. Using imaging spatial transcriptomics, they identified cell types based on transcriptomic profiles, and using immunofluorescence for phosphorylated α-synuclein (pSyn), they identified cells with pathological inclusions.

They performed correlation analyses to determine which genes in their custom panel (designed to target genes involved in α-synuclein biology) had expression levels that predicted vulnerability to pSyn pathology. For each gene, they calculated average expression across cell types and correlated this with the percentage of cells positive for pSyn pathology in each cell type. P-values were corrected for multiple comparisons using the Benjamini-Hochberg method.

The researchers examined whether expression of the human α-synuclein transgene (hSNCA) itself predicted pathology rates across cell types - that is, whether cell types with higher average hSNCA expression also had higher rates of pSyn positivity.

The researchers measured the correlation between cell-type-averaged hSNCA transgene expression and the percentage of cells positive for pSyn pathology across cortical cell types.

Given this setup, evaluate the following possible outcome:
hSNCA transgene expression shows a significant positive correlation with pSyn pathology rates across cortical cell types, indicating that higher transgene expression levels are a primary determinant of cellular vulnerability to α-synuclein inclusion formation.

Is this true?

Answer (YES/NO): NO